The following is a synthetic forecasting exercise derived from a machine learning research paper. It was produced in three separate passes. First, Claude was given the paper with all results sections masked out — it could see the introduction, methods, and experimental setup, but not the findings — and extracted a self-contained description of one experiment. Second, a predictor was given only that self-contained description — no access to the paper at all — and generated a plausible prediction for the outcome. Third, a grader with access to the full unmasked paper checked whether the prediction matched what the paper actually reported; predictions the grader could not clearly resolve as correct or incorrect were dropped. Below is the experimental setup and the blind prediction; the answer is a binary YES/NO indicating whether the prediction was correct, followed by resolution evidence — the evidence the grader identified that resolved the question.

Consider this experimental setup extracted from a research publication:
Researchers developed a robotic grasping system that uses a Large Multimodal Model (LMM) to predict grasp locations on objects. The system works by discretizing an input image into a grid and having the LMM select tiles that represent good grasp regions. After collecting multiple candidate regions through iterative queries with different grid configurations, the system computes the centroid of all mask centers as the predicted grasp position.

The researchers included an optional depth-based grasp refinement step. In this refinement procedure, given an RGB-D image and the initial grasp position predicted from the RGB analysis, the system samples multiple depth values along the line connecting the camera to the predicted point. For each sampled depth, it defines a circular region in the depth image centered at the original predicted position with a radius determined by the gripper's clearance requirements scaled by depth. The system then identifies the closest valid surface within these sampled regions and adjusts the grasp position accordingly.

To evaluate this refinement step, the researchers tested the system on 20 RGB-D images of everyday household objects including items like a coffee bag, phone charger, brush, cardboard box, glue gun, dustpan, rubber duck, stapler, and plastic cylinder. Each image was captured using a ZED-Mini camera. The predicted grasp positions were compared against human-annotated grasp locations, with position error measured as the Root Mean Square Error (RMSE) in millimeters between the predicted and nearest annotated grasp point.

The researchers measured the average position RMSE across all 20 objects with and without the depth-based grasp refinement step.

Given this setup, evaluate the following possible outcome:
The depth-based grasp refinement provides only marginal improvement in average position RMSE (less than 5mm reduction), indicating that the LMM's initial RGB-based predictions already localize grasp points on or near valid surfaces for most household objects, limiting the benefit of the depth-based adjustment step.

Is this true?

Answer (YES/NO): NO